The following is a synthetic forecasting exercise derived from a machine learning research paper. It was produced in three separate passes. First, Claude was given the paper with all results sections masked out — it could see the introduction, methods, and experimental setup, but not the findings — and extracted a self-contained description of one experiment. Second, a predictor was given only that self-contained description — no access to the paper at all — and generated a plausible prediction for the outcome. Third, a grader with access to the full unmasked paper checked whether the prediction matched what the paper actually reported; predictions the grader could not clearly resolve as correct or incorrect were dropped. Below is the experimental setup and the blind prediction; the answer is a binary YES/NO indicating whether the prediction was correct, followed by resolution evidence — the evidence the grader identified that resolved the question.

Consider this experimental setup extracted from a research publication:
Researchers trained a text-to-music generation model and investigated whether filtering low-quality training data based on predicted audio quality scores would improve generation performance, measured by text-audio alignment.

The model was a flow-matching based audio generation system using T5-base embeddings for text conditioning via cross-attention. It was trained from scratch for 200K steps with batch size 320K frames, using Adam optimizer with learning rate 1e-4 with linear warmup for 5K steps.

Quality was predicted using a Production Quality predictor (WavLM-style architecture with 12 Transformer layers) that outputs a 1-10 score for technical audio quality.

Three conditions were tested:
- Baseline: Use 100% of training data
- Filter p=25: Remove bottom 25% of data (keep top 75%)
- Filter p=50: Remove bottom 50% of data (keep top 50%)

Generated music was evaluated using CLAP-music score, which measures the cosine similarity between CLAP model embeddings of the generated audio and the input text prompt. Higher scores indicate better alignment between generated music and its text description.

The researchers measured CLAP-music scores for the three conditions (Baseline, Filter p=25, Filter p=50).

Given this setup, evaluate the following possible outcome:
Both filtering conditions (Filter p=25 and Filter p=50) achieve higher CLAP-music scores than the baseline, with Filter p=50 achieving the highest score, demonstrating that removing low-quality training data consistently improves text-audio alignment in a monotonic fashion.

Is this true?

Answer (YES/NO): NO